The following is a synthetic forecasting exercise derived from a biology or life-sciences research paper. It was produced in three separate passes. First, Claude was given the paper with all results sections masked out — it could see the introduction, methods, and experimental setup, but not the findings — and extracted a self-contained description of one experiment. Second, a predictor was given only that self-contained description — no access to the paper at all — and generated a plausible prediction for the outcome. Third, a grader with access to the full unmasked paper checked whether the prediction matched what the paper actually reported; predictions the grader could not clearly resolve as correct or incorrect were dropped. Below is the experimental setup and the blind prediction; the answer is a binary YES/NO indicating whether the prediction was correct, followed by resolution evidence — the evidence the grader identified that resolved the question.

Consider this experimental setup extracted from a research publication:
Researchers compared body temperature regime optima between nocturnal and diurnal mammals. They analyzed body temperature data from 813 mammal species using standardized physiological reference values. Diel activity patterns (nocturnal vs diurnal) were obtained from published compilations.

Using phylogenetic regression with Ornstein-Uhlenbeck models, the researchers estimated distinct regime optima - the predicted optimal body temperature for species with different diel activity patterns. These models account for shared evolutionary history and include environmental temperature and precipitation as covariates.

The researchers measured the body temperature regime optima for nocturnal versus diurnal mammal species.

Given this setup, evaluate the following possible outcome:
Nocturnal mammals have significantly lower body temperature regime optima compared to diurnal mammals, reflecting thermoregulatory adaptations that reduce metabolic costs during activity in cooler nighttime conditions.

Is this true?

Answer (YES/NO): YES